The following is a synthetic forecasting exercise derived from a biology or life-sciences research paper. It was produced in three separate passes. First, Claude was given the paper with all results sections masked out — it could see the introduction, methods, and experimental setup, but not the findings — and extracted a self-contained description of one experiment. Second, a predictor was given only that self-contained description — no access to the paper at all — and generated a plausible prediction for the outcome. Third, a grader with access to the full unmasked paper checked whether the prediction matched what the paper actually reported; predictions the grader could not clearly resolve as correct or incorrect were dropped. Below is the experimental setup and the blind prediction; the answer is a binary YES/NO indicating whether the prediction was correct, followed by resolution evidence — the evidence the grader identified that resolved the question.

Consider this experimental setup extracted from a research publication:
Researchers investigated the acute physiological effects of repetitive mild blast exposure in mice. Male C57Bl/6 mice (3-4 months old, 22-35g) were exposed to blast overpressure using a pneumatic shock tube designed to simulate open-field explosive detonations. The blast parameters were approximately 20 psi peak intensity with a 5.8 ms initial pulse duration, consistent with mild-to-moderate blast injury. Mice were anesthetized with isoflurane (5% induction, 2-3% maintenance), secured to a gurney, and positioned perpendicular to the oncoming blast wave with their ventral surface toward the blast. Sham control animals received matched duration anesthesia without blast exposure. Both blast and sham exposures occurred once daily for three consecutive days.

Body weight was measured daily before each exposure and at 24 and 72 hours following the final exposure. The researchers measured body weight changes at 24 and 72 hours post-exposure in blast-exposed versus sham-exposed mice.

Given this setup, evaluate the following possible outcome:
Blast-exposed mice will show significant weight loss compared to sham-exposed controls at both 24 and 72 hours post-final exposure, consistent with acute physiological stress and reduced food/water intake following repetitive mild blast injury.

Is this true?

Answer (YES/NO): YES